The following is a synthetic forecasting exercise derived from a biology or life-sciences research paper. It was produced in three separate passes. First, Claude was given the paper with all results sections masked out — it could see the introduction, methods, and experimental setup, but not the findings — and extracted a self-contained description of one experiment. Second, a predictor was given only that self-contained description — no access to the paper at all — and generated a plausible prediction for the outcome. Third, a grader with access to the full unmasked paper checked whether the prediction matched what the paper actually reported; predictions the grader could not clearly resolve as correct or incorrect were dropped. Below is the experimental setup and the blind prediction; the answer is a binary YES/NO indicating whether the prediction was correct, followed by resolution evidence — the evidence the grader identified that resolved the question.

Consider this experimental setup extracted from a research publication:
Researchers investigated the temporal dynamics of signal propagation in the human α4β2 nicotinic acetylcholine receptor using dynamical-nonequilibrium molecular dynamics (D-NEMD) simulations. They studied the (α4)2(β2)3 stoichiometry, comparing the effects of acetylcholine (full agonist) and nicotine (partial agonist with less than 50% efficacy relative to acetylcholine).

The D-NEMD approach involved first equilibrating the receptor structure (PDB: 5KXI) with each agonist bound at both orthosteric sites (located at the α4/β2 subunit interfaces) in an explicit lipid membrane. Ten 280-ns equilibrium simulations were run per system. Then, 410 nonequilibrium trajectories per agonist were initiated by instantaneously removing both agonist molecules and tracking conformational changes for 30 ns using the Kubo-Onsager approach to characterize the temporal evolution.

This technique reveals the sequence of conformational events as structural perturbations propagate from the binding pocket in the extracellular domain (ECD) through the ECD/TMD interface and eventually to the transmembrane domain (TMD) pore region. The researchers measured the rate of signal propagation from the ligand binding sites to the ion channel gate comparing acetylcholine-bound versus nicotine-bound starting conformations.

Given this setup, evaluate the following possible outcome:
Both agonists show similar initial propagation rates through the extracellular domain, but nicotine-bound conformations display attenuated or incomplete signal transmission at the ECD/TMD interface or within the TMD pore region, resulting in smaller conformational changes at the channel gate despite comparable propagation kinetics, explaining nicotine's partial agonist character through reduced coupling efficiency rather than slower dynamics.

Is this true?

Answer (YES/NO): NO